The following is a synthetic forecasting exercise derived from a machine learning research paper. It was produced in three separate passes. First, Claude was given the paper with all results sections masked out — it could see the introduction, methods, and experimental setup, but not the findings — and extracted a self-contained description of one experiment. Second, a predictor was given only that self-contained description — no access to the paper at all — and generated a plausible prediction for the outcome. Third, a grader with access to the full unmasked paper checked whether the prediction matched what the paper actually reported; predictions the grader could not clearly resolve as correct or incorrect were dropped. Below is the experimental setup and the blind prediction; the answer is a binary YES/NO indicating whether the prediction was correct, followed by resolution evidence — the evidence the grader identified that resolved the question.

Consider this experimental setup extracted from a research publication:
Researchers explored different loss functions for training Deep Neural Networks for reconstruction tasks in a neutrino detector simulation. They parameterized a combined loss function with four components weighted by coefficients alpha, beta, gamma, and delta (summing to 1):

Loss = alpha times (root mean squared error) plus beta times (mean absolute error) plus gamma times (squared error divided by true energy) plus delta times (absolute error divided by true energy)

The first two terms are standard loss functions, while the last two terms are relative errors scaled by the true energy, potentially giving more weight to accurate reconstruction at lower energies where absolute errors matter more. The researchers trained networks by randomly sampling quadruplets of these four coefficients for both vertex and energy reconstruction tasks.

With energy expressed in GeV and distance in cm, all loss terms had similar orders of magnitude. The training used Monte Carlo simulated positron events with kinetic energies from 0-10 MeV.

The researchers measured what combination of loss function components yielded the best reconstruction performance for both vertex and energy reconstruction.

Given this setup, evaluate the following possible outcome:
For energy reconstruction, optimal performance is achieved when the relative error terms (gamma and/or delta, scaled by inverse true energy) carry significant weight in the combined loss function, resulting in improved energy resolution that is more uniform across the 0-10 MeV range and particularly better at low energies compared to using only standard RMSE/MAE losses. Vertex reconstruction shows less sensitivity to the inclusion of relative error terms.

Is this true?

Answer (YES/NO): NO